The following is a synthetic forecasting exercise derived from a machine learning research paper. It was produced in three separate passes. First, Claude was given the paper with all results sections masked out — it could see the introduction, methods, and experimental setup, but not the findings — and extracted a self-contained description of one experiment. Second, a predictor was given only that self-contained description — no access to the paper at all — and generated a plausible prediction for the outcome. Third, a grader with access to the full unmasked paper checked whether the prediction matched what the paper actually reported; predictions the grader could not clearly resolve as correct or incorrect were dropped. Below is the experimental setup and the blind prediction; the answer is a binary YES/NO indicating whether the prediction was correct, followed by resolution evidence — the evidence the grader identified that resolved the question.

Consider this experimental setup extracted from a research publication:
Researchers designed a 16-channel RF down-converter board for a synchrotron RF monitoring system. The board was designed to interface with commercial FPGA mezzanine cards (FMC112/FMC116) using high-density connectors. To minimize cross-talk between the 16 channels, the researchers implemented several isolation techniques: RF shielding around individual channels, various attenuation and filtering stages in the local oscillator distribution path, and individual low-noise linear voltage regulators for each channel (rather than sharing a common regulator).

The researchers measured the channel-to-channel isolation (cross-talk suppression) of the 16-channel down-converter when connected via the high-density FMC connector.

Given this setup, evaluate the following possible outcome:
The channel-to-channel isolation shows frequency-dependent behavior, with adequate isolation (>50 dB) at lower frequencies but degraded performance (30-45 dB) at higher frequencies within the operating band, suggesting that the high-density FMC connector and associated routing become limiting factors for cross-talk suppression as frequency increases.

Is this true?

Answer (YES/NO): NO